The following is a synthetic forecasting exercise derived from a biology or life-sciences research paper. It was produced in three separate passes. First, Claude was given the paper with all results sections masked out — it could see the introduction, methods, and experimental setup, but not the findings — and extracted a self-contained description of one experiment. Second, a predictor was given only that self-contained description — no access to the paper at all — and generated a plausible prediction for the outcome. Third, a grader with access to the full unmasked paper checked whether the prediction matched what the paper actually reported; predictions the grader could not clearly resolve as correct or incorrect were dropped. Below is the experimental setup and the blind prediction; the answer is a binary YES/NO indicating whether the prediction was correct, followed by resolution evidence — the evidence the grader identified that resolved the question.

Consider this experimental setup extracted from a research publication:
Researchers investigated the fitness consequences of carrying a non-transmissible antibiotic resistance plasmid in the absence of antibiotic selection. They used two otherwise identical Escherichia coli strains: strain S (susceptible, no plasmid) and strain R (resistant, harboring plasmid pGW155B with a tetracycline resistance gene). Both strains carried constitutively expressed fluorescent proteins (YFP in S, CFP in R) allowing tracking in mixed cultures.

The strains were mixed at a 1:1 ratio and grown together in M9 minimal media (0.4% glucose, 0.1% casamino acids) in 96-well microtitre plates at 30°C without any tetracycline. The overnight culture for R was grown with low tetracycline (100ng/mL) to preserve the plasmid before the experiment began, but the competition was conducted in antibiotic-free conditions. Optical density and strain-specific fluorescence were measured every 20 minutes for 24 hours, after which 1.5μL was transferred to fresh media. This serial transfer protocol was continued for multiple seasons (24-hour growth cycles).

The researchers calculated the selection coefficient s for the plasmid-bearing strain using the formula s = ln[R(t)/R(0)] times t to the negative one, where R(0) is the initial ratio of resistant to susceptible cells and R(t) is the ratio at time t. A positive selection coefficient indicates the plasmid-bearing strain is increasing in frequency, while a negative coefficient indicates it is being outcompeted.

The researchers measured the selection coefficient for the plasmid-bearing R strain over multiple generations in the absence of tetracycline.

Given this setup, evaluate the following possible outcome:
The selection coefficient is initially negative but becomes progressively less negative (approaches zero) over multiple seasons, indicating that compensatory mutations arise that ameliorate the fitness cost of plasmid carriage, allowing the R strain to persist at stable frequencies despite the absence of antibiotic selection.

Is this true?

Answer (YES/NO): NO